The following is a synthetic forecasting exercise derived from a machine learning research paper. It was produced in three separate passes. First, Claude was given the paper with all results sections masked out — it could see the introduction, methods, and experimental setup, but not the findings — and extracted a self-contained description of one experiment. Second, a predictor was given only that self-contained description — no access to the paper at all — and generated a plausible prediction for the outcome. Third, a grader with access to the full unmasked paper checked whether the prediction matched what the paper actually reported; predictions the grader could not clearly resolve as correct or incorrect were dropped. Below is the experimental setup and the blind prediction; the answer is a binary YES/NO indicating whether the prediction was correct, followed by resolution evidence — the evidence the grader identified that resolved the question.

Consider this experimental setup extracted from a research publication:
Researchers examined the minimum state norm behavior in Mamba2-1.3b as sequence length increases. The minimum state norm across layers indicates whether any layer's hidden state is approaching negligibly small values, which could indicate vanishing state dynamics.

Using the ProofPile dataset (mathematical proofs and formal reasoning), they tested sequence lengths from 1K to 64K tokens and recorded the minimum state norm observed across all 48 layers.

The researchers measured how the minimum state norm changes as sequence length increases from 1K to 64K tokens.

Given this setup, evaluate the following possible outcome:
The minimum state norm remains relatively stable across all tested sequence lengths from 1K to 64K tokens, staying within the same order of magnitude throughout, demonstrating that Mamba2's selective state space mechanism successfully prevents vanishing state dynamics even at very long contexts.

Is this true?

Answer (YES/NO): NO